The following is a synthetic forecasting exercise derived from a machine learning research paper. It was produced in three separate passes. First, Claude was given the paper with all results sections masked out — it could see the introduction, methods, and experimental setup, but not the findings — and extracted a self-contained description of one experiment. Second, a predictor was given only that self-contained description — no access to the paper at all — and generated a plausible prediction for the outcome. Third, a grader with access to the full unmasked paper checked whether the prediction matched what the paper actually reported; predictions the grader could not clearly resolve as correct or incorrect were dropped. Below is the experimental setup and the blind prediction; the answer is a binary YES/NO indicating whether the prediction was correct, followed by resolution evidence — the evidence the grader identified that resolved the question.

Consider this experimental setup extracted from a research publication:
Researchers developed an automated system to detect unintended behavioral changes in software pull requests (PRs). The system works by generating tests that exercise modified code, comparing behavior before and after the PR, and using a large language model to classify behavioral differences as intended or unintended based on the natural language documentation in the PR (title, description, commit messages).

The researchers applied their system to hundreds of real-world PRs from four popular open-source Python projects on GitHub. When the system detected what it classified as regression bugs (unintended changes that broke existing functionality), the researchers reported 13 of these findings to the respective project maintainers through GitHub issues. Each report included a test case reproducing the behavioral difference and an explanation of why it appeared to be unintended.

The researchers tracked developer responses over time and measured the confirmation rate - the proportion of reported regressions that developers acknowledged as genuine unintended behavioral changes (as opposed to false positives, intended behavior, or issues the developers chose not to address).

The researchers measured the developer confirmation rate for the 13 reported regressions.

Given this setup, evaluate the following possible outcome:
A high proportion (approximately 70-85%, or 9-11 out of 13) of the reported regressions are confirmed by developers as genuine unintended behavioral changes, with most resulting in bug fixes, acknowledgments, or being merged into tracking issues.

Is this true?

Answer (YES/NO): YES